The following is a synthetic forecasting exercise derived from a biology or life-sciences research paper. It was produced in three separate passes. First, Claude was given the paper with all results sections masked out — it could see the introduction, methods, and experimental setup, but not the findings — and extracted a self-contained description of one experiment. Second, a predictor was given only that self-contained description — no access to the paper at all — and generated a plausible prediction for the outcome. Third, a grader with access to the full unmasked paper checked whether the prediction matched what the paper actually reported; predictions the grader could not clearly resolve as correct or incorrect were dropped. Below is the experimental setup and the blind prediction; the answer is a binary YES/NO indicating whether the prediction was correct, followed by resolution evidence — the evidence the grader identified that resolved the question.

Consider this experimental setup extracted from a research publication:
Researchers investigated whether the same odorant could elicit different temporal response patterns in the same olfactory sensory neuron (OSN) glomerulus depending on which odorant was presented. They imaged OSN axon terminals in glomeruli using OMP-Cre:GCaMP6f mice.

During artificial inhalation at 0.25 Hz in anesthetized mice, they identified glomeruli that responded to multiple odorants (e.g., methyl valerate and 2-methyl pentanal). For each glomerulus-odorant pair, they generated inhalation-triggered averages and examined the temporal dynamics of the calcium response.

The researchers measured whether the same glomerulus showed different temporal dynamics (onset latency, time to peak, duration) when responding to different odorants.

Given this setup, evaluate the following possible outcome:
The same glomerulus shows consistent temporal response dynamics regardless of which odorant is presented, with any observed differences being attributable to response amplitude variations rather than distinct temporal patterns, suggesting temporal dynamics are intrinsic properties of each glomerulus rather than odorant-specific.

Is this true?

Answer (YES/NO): NO